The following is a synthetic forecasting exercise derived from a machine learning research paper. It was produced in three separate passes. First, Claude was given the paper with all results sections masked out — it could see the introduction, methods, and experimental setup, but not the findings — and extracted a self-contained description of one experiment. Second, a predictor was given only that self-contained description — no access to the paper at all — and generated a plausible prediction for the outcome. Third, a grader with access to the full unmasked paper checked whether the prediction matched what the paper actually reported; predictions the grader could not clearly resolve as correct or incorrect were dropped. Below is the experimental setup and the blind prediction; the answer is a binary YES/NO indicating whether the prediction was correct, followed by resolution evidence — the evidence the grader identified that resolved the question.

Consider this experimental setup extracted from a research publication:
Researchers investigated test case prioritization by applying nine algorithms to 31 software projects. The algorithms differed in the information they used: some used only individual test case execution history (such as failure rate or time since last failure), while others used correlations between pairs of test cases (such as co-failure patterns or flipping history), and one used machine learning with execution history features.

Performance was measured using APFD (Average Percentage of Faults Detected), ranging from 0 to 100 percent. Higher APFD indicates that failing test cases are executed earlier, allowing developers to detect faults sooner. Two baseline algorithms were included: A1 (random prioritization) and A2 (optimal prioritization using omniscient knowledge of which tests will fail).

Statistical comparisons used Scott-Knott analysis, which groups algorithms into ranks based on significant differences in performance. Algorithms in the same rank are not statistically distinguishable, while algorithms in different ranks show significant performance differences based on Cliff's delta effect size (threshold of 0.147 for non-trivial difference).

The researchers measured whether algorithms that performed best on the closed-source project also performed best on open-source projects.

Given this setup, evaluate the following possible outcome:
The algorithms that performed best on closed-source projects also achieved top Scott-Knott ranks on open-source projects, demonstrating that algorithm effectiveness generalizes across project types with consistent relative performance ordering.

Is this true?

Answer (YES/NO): NO